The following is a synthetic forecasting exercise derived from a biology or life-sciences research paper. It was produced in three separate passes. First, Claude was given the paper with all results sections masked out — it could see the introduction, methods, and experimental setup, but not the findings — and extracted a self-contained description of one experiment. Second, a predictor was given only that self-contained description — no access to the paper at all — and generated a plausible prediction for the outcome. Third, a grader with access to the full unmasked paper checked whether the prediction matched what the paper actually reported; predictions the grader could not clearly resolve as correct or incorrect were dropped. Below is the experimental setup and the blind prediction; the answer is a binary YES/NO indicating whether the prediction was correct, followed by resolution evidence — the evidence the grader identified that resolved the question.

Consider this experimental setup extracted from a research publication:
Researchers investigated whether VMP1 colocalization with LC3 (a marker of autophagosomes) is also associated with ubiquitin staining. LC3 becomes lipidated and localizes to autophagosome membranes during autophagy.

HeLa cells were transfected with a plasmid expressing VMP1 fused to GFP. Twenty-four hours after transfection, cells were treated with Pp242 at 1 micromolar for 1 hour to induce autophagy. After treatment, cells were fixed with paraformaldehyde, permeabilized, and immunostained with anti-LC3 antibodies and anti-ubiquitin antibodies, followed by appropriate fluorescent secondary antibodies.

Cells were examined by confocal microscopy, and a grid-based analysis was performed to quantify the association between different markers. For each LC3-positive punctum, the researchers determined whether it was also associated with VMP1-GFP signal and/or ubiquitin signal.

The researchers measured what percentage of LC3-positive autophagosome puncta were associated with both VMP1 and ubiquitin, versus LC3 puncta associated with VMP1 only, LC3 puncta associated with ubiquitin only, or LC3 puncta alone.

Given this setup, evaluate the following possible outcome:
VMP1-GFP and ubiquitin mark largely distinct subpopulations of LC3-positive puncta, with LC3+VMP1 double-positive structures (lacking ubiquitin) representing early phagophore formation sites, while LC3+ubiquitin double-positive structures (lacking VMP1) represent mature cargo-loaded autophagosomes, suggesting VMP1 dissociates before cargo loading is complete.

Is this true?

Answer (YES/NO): NO